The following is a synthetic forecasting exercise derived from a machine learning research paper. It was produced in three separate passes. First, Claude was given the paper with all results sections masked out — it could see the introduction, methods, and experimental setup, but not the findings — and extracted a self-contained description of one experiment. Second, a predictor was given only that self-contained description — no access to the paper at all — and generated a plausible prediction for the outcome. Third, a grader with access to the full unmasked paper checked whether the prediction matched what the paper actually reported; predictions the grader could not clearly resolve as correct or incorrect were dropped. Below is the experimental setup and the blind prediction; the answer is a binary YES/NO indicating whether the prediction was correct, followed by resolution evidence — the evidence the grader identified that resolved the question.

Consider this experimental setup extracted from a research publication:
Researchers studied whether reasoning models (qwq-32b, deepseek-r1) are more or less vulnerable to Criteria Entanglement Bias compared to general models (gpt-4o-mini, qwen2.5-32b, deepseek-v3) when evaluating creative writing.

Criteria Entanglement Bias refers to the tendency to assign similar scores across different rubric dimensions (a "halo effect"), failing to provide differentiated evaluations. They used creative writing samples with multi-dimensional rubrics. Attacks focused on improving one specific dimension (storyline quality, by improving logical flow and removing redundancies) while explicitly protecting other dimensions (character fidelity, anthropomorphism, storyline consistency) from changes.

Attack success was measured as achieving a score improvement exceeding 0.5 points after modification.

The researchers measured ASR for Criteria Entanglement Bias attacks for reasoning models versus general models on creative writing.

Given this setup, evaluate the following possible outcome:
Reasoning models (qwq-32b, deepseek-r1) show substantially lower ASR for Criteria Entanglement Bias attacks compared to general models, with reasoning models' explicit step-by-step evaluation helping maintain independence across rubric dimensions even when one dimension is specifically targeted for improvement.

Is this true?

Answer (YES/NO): NO